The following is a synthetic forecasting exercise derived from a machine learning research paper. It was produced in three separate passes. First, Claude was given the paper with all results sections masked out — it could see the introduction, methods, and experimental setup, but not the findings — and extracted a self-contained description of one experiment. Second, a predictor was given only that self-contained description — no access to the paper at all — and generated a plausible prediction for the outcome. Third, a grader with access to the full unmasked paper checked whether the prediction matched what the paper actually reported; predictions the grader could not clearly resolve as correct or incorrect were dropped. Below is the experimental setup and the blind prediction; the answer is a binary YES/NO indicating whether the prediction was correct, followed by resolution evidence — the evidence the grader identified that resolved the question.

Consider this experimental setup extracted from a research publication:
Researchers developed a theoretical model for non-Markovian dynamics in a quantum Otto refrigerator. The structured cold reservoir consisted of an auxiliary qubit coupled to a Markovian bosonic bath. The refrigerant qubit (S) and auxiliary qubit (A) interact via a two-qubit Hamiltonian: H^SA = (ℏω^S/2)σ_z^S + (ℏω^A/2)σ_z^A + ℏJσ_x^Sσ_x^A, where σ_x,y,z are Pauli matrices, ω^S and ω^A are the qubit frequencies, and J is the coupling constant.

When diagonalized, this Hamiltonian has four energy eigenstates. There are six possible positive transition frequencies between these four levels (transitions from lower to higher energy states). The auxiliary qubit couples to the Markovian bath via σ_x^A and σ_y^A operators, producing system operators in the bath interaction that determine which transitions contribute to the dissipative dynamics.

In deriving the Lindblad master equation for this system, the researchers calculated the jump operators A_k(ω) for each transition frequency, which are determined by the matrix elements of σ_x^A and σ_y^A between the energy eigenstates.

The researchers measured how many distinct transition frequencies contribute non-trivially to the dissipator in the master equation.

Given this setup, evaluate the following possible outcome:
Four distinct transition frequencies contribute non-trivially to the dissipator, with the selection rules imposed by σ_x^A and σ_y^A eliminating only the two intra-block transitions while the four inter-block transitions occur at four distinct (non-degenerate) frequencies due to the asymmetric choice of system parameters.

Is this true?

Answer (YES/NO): NO